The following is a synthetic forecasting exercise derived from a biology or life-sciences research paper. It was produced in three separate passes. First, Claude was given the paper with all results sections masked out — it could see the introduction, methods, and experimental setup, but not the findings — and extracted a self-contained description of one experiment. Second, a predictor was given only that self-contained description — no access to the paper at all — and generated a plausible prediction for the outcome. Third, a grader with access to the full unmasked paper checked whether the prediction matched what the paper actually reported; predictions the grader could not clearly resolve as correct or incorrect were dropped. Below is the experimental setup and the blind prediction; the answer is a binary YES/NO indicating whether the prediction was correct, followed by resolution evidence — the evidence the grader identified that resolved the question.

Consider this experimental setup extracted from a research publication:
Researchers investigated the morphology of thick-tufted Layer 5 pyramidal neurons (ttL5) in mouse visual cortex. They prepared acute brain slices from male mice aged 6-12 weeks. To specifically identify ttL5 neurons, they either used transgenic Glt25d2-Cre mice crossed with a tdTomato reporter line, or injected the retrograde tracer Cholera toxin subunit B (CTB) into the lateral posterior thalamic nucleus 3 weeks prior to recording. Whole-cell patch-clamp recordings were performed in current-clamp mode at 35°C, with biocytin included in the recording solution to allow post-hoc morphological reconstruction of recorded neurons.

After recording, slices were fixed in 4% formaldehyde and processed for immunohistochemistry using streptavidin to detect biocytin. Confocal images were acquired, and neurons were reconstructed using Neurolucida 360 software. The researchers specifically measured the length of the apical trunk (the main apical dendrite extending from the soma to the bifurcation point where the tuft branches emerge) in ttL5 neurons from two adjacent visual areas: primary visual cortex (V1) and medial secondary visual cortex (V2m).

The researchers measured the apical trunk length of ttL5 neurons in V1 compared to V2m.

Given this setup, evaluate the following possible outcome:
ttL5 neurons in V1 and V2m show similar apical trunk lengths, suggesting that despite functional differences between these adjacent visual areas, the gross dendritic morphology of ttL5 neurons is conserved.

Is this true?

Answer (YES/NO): NO